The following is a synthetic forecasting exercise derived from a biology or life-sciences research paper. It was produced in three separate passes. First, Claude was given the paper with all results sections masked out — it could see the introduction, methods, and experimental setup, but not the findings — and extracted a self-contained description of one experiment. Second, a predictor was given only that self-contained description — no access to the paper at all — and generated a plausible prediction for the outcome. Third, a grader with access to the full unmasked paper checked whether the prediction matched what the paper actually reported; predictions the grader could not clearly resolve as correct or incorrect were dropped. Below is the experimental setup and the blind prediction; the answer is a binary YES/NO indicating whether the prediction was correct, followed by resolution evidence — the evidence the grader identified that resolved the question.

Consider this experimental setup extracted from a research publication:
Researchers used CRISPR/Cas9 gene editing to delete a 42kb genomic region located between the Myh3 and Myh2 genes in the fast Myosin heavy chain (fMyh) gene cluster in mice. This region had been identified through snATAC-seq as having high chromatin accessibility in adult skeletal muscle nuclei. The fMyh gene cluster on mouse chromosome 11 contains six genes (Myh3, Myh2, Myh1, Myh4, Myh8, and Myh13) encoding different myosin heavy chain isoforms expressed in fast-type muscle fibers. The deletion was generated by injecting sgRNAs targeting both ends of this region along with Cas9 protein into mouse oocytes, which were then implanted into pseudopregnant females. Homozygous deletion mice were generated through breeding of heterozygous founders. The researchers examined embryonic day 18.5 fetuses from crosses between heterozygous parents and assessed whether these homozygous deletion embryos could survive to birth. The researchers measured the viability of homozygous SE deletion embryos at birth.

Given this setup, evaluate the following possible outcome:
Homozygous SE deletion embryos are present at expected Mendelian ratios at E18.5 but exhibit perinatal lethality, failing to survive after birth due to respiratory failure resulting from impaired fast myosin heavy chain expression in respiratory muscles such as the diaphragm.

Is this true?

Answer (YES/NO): YES